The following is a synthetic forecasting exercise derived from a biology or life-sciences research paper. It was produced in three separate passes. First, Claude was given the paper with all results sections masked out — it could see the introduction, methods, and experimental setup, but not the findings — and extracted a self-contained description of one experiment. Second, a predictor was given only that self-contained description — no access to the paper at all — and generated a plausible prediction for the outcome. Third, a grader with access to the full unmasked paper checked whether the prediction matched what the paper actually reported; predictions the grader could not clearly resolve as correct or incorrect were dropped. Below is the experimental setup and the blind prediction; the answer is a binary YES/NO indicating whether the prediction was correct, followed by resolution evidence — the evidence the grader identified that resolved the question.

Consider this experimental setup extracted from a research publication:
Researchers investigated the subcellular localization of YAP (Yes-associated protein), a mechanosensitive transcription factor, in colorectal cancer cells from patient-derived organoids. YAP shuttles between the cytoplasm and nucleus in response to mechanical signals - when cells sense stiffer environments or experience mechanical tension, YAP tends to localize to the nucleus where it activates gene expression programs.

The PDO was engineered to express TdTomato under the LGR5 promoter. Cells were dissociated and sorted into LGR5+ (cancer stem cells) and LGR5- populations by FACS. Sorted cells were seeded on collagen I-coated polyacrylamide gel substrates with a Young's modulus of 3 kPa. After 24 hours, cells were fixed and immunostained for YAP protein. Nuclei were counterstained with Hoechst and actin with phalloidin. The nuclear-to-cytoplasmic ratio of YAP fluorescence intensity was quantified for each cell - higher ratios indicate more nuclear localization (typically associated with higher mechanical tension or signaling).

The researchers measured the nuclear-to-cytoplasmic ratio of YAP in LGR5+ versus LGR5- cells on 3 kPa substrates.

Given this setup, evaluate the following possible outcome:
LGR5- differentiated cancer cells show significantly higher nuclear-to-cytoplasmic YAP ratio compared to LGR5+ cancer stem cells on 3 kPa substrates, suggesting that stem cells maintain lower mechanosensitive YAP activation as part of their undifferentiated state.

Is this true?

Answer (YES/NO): NO